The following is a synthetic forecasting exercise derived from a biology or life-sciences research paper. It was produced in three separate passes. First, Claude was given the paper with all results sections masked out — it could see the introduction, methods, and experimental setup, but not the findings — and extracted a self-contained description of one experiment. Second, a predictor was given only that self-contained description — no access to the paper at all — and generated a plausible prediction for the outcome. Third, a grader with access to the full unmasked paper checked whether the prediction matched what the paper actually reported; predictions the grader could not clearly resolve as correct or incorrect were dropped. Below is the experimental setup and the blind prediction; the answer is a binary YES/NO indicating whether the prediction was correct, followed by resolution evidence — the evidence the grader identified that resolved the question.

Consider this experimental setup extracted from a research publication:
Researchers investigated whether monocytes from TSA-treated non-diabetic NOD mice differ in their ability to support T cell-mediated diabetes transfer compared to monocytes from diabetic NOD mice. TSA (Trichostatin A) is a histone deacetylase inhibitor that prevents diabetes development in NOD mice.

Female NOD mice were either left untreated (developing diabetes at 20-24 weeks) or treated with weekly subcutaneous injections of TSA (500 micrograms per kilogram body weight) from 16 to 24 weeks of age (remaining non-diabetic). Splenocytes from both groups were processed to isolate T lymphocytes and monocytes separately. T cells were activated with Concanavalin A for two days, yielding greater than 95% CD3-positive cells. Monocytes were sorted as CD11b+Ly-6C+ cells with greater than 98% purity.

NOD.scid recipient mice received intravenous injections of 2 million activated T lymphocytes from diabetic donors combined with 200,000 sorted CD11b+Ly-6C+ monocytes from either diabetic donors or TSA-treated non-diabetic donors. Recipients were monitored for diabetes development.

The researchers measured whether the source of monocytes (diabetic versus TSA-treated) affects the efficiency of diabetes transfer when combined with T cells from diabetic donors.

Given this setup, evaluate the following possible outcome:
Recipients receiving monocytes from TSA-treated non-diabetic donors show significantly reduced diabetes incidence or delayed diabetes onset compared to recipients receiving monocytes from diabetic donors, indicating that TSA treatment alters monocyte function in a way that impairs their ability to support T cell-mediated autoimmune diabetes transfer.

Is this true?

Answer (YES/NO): YES